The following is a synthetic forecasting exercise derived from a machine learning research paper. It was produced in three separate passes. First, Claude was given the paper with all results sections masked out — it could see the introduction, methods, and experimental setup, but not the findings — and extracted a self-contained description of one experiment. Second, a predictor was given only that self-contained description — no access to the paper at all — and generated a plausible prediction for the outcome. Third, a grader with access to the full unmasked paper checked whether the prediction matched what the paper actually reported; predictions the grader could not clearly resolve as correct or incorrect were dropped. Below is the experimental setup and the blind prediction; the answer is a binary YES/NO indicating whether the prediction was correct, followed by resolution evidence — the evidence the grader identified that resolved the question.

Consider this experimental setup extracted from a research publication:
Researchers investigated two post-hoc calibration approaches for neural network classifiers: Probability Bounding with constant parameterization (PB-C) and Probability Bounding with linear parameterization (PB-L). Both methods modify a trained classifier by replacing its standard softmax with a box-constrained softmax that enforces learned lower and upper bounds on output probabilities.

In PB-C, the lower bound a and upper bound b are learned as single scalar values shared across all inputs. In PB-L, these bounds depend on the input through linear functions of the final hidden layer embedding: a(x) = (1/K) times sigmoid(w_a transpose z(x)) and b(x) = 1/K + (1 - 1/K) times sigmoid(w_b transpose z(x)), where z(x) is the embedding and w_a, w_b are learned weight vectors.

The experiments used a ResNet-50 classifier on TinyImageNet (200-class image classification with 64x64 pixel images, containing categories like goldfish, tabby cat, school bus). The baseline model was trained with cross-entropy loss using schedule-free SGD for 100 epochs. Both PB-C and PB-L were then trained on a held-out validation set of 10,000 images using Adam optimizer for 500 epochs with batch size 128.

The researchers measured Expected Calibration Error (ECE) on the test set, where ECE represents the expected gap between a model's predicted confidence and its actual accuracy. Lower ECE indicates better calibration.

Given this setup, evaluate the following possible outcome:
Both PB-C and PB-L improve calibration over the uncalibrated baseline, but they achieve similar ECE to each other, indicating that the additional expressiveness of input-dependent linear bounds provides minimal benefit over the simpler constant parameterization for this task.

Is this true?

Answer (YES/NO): NO